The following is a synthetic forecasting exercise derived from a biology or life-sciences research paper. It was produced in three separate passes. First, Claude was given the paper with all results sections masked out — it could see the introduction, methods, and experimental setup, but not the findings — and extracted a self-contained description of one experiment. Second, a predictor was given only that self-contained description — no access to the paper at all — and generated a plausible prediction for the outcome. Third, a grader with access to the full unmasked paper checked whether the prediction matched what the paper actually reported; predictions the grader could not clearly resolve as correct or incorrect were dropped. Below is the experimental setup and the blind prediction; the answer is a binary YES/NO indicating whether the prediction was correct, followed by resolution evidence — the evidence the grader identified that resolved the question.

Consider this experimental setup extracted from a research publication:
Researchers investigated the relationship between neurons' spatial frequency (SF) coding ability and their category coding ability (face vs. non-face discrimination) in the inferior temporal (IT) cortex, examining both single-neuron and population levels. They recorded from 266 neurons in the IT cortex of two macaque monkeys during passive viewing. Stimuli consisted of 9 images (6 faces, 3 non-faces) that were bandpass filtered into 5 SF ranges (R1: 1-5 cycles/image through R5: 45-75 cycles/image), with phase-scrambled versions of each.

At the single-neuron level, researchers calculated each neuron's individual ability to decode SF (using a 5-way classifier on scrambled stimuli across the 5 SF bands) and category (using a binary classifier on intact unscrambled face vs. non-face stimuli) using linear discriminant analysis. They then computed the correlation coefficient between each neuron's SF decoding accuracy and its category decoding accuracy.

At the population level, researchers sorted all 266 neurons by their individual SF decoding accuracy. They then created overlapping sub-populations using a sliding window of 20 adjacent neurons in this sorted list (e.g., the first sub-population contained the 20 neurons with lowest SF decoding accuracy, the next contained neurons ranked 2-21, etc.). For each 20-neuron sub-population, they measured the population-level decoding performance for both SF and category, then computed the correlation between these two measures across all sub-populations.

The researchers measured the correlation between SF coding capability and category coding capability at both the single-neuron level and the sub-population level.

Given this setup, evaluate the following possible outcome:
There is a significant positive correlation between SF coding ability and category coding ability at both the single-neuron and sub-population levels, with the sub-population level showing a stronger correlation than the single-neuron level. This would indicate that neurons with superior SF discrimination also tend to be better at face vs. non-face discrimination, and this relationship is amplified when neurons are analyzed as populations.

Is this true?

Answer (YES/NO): NO